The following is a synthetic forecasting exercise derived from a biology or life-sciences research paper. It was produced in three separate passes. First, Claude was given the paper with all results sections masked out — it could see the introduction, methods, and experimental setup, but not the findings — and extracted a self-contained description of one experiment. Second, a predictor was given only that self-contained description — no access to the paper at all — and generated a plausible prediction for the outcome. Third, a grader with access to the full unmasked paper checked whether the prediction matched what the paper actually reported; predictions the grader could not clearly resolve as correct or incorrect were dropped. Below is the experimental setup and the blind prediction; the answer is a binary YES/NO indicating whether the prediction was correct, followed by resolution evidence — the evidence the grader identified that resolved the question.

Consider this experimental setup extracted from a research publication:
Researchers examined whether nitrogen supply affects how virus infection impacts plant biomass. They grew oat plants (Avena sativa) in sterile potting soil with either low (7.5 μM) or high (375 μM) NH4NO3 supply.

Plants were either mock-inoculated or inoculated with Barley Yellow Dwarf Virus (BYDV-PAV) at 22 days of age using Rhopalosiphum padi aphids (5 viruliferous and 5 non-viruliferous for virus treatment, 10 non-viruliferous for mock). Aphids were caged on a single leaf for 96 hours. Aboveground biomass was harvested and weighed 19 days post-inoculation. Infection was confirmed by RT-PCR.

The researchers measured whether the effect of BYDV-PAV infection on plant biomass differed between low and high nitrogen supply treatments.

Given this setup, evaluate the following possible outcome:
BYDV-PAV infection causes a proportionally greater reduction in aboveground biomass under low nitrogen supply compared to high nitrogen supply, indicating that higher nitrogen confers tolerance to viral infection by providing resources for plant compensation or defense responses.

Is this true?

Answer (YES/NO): NO